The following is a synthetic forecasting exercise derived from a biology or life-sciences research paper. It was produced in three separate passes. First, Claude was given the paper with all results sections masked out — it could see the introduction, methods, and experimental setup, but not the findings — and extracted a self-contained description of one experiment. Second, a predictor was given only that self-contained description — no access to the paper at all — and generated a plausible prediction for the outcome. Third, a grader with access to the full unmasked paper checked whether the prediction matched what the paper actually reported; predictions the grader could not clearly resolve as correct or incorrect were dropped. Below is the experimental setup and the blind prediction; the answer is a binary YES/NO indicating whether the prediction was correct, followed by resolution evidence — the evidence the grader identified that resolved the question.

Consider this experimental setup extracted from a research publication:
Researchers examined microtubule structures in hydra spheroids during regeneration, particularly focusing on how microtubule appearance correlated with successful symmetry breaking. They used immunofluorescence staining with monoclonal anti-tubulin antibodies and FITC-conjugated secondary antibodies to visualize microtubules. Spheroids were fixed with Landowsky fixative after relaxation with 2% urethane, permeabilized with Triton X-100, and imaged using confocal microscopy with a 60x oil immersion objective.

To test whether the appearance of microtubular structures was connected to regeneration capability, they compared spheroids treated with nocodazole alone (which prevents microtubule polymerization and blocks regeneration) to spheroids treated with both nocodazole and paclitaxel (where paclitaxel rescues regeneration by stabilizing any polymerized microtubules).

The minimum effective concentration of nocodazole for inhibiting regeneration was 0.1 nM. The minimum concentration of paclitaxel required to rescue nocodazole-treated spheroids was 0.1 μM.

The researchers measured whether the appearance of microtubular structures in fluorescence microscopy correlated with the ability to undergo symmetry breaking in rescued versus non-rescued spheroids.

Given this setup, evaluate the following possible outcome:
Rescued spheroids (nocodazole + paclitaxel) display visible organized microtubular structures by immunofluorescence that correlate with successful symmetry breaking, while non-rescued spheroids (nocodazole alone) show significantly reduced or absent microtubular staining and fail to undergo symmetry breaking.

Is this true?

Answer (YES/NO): YES